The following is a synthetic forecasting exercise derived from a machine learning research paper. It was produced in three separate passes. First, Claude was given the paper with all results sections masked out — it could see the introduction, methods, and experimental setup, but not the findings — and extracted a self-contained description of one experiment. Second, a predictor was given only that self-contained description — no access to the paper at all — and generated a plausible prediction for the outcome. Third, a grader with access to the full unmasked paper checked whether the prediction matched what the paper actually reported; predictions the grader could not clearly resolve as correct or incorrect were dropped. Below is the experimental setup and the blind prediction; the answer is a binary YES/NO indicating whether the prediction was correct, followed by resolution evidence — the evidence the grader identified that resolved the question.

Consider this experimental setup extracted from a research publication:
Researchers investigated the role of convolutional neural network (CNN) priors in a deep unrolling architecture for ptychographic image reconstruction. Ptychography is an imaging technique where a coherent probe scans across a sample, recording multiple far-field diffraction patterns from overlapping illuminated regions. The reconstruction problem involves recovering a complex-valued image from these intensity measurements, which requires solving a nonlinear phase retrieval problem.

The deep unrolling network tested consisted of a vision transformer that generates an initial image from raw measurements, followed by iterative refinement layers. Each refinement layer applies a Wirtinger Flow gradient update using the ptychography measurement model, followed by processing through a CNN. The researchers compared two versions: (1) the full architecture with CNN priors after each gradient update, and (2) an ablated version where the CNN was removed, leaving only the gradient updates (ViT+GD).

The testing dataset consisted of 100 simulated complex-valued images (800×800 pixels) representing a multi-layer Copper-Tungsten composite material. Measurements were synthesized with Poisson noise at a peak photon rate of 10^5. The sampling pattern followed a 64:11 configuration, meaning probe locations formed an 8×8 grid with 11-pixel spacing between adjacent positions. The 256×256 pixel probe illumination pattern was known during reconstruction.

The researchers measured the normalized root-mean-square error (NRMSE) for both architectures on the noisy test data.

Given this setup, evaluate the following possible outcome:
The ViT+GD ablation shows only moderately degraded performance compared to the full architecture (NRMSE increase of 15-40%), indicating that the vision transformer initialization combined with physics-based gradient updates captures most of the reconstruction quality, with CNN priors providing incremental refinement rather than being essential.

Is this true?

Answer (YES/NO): NO